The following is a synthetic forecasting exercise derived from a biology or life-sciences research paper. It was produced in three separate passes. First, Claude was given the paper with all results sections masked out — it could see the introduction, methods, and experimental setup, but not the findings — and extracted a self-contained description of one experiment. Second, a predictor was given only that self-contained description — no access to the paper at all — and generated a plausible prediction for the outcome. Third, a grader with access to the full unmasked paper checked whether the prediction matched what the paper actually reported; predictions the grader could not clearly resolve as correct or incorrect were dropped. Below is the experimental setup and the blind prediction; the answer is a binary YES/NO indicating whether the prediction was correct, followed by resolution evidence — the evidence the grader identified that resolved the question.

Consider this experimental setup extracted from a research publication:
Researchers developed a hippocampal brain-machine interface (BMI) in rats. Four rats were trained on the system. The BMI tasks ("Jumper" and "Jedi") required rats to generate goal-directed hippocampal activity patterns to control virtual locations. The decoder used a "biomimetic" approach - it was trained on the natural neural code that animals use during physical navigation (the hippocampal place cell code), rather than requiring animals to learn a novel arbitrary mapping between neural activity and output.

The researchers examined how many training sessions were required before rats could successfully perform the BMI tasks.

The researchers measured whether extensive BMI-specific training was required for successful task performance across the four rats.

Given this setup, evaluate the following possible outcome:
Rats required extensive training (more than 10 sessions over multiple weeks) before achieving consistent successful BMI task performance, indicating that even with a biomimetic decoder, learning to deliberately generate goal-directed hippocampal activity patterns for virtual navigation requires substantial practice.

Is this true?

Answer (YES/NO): NO